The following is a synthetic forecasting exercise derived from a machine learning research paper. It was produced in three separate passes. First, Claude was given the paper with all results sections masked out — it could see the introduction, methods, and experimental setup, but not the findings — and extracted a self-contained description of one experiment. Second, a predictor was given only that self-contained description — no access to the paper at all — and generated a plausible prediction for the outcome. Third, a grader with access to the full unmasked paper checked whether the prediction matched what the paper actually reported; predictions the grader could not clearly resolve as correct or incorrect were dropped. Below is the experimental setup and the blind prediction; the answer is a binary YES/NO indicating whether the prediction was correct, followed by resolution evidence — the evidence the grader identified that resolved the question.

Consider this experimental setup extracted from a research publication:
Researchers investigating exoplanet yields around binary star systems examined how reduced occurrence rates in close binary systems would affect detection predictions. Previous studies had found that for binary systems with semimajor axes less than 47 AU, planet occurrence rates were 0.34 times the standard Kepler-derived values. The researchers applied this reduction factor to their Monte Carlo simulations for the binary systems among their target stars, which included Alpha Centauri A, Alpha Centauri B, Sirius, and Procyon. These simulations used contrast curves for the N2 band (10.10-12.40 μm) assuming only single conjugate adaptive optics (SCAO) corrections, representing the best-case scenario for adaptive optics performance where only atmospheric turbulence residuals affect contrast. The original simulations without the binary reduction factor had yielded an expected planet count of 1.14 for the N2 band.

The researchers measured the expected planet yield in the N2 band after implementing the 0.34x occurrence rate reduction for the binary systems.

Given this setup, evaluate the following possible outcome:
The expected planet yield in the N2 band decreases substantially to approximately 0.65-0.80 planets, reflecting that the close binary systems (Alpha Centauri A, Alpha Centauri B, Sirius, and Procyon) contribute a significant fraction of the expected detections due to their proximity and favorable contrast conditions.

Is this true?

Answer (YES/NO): NO